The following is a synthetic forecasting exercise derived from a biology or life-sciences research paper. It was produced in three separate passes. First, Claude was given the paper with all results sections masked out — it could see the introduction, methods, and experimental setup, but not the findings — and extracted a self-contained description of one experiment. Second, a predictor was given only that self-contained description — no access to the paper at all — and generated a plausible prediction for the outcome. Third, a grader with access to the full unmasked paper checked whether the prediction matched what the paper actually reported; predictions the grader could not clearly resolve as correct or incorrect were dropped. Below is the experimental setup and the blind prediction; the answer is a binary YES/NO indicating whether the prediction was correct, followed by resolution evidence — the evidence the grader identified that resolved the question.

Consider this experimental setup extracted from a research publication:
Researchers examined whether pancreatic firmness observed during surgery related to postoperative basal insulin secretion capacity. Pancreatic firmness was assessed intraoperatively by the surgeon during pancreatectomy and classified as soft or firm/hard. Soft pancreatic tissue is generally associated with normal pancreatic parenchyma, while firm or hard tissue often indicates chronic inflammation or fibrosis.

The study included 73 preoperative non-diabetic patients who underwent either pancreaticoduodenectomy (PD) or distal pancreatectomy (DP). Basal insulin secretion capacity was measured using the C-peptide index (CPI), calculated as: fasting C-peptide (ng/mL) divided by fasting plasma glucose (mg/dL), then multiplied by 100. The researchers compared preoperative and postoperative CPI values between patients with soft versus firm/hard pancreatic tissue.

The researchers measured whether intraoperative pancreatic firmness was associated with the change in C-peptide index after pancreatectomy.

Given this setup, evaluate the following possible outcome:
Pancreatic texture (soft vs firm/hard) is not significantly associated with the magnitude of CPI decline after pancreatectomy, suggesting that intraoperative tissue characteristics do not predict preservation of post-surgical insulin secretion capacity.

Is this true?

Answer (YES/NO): YES